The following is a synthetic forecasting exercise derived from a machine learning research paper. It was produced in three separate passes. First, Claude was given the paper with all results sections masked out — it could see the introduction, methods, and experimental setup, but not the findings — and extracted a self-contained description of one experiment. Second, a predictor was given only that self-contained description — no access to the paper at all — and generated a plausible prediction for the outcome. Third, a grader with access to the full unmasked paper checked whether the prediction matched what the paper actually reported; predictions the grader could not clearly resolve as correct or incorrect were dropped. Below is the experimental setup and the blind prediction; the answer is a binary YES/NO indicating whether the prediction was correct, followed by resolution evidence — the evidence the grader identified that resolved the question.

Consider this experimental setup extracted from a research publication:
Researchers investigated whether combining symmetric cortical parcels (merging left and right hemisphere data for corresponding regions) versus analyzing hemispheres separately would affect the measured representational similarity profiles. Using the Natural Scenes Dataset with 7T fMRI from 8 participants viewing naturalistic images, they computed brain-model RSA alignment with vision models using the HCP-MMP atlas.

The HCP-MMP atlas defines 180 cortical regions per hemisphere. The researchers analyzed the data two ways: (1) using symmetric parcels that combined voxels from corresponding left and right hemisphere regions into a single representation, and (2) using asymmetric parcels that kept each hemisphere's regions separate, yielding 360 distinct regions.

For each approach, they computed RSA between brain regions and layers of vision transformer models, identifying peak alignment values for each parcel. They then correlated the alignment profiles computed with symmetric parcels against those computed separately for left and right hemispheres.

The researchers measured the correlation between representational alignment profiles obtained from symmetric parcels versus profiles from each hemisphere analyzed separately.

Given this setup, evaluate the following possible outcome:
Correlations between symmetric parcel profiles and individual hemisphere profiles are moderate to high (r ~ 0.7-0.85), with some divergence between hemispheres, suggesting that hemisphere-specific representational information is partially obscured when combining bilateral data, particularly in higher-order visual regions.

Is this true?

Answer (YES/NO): NO